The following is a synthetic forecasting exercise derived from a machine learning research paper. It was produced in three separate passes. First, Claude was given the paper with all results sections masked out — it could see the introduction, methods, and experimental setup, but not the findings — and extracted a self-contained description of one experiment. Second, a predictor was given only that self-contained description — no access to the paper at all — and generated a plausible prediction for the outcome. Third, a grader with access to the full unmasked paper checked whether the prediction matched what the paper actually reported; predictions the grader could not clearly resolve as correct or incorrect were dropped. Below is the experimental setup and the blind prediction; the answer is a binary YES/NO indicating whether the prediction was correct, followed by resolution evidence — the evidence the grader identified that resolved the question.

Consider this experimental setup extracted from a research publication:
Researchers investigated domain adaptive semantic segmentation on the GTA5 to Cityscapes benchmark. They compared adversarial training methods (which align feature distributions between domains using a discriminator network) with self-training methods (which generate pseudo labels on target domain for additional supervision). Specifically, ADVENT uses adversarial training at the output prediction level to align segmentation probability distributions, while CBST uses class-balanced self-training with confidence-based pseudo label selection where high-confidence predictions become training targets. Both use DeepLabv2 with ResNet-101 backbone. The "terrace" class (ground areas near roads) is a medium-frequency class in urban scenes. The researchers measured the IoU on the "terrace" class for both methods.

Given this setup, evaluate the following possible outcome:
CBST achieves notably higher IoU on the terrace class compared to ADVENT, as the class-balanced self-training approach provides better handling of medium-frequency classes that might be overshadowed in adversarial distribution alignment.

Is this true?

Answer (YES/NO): NO